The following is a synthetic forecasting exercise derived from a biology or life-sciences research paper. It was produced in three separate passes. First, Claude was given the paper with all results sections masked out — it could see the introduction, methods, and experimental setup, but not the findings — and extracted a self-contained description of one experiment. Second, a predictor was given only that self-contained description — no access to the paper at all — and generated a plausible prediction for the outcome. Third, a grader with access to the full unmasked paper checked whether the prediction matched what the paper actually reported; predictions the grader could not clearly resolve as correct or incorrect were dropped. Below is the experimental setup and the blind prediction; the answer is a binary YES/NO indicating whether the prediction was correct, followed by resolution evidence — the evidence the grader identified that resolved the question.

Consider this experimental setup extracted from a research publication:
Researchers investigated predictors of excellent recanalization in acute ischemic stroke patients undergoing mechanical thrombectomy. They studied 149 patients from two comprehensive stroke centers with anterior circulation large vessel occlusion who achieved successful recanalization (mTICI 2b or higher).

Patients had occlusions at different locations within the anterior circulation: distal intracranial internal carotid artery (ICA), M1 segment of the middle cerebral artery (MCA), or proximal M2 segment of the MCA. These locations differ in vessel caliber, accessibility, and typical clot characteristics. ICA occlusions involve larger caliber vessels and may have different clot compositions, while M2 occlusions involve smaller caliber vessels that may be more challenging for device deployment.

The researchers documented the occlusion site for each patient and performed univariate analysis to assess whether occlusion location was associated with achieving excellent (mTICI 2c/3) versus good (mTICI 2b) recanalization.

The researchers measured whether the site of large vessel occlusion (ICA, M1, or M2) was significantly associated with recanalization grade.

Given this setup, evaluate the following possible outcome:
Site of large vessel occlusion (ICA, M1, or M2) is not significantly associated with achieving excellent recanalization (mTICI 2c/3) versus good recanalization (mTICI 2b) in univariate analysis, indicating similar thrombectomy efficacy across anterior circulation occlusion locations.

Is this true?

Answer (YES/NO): YES